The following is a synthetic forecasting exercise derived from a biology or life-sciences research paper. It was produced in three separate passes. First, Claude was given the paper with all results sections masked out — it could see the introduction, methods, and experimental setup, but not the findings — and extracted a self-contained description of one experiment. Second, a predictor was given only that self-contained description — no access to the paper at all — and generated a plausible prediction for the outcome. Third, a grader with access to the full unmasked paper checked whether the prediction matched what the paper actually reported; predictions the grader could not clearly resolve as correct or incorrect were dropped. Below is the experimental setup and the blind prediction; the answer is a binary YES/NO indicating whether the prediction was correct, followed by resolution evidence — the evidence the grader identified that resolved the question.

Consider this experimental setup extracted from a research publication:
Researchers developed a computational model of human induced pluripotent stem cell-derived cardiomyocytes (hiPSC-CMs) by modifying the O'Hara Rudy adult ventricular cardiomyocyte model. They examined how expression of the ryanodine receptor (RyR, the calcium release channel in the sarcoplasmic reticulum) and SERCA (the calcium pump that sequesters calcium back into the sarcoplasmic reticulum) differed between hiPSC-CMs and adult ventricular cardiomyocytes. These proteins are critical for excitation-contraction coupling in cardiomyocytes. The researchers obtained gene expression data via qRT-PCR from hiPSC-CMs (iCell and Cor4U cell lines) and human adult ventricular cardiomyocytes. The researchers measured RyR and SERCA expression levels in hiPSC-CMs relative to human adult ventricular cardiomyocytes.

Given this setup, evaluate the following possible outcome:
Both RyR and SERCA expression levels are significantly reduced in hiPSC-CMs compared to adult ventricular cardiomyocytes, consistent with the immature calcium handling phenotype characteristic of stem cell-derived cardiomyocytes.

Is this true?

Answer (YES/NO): YES